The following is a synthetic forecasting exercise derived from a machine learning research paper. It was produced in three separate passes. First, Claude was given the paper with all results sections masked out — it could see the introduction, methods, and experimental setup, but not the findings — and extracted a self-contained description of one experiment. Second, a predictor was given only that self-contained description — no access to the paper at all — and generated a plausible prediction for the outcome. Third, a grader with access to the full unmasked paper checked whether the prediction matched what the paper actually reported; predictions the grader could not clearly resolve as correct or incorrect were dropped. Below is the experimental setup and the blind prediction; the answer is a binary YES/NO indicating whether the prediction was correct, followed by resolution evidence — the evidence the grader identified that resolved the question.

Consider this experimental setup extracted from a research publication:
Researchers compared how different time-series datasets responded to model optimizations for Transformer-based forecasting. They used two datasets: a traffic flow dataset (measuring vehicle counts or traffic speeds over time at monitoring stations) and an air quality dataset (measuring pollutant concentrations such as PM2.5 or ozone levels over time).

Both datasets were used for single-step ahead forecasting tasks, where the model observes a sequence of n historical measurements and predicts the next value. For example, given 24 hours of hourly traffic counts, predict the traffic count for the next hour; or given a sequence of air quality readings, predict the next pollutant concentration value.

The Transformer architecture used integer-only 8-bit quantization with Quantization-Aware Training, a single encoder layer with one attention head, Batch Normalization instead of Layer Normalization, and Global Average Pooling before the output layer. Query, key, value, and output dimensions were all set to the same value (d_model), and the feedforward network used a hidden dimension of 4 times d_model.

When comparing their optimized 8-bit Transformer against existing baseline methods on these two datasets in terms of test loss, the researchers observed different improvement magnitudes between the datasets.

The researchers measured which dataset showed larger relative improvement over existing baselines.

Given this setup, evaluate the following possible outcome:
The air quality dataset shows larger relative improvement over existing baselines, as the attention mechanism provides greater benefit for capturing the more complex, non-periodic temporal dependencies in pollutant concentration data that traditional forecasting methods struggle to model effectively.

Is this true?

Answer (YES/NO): YES